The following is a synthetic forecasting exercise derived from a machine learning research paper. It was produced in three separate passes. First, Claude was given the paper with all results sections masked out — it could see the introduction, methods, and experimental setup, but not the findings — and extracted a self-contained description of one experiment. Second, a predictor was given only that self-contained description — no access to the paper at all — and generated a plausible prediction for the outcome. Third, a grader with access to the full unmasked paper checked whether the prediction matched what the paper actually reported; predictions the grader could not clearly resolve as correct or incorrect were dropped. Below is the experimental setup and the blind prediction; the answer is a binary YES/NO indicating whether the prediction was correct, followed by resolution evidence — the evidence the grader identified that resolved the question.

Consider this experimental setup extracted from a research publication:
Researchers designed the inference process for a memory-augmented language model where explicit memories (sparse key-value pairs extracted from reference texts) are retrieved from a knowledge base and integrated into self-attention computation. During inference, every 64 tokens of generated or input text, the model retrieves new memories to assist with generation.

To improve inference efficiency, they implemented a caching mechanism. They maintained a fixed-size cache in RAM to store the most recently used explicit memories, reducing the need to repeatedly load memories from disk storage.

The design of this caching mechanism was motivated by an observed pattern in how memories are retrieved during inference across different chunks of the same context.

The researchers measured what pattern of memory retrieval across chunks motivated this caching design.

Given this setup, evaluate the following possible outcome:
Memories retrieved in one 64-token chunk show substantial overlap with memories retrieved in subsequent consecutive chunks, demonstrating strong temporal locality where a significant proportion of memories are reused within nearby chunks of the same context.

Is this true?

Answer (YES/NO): YES